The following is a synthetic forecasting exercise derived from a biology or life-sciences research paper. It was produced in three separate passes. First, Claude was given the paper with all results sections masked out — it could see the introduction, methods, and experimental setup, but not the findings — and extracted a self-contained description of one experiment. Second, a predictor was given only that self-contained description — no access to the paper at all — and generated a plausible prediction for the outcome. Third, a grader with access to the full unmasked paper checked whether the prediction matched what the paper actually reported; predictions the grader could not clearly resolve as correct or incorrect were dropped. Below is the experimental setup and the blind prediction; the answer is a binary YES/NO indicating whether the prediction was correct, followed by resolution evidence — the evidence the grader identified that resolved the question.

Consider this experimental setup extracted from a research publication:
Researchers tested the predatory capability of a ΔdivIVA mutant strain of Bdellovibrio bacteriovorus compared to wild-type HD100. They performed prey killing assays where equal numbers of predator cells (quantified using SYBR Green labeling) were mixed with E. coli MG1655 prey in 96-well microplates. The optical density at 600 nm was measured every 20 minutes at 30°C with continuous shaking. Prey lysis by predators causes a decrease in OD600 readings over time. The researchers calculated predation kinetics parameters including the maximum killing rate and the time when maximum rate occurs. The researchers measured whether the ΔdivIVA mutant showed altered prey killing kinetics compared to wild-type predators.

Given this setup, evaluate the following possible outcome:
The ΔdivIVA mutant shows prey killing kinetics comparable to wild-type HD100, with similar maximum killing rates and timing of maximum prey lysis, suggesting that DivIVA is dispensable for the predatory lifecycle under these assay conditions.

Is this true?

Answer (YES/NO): YES